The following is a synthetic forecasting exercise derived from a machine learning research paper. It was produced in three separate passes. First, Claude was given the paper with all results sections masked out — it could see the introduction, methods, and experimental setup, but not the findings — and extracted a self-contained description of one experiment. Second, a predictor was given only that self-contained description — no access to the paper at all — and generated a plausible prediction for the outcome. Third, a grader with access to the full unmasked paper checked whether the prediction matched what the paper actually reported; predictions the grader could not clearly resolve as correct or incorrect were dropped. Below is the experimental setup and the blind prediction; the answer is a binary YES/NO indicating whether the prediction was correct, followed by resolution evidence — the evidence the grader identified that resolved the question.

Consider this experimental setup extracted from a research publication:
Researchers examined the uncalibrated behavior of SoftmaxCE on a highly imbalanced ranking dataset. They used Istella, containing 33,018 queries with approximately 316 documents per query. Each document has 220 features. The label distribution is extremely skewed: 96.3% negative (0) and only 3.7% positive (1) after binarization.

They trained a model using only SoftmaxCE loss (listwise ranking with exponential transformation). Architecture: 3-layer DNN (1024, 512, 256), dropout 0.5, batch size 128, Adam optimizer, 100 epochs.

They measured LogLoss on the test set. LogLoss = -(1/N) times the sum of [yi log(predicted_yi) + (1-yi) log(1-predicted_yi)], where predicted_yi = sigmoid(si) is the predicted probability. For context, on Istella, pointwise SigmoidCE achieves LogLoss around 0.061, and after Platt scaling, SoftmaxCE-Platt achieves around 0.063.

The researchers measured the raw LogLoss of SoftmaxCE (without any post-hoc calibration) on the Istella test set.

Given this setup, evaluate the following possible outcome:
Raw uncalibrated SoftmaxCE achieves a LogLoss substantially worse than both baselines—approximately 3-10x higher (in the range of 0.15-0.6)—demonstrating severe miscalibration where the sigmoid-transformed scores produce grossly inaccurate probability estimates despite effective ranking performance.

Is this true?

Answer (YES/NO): NO